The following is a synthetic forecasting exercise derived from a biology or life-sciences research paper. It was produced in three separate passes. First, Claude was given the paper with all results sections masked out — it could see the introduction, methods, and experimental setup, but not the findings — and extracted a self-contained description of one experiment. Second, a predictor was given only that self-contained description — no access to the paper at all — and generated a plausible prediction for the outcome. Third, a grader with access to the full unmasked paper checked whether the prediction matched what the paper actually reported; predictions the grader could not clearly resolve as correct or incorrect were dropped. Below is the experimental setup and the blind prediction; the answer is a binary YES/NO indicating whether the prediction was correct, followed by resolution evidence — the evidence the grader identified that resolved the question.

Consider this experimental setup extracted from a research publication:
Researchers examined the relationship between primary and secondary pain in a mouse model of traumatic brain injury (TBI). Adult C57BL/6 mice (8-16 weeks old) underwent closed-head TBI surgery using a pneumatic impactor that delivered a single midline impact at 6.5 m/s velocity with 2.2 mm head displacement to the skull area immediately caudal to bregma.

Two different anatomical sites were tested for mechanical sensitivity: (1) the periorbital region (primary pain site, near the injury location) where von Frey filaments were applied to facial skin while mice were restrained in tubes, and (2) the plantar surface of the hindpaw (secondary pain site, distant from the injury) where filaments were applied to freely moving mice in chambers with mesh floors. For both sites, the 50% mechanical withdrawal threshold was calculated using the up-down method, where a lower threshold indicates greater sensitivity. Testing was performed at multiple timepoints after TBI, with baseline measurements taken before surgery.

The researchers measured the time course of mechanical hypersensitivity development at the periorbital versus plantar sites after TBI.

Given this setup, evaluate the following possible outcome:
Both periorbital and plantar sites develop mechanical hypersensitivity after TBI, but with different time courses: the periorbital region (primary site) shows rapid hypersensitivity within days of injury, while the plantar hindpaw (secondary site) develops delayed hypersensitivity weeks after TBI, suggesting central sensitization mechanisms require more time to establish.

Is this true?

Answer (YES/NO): NO